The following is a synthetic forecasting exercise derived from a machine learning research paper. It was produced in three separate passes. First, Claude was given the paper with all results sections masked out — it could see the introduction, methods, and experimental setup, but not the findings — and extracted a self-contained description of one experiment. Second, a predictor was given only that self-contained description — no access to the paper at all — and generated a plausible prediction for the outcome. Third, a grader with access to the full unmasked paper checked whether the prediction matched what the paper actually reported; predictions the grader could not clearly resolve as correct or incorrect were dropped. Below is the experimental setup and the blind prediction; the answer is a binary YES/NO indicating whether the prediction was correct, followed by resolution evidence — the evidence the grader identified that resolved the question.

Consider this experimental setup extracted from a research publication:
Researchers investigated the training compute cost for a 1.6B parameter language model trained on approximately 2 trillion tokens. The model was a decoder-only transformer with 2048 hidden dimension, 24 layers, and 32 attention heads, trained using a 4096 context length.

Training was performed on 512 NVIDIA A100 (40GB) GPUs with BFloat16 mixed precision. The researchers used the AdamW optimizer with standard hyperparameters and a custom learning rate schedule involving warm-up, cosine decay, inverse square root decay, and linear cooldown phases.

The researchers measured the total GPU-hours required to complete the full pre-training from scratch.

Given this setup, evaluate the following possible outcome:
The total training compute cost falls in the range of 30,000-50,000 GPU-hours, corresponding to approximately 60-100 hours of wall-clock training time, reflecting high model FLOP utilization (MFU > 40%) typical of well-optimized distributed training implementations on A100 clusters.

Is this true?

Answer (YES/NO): NO